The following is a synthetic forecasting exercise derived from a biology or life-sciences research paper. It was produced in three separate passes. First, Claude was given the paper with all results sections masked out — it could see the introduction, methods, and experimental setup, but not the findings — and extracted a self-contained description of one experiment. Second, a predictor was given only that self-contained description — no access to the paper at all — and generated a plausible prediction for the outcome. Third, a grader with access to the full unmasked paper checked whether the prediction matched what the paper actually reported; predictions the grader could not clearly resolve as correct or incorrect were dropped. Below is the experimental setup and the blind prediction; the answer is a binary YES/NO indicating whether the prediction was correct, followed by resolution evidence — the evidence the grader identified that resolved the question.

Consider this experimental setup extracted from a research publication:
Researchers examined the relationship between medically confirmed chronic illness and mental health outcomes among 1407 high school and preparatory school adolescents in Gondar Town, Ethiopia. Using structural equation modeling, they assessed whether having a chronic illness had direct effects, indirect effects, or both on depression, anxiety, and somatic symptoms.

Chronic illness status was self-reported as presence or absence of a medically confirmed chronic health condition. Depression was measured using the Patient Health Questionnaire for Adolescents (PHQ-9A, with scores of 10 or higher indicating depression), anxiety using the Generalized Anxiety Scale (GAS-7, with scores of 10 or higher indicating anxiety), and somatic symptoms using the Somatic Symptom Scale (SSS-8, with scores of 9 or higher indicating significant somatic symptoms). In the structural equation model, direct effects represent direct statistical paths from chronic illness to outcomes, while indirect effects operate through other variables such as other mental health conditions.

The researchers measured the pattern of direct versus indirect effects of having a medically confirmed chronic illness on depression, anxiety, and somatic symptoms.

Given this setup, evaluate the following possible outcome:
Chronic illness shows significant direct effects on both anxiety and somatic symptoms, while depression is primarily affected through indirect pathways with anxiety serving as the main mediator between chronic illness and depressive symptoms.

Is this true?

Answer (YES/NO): NO